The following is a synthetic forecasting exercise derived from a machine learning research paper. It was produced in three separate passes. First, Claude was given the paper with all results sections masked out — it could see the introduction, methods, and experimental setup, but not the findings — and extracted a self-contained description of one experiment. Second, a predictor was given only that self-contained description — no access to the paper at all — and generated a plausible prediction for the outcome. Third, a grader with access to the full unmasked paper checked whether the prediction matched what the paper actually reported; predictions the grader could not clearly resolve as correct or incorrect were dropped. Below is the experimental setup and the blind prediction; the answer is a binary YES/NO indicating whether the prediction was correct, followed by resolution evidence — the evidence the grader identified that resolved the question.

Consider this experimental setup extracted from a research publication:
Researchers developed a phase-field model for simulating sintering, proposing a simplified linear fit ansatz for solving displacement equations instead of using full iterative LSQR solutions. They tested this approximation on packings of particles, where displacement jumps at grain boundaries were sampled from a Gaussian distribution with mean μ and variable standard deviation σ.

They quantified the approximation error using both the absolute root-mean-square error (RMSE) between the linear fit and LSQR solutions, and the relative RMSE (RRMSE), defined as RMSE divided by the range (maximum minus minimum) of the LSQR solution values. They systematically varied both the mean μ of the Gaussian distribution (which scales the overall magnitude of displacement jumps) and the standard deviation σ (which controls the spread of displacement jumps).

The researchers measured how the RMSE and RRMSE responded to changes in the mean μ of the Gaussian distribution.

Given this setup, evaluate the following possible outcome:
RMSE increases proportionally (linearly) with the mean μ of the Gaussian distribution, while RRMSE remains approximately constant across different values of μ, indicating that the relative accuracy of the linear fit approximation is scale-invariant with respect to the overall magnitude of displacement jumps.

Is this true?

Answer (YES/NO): YES